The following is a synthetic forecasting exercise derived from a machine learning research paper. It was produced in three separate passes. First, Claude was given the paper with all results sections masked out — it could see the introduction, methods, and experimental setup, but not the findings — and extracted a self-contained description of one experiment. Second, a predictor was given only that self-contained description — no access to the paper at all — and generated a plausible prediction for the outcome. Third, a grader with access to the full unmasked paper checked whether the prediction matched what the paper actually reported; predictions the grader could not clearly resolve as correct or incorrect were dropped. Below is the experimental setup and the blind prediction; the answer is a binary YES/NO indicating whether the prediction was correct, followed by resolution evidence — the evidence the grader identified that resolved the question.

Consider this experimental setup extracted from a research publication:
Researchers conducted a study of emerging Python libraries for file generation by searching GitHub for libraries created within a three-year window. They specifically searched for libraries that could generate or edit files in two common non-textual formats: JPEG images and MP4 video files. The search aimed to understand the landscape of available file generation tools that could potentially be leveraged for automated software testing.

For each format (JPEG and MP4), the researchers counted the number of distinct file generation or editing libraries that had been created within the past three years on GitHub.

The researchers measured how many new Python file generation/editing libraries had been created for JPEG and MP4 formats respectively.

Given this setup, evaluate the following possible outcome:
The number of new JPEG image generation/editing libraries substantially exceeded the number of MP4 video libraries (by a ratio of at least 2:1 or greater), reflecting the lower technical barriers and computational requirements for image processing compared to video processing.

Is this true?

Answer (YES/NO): NO